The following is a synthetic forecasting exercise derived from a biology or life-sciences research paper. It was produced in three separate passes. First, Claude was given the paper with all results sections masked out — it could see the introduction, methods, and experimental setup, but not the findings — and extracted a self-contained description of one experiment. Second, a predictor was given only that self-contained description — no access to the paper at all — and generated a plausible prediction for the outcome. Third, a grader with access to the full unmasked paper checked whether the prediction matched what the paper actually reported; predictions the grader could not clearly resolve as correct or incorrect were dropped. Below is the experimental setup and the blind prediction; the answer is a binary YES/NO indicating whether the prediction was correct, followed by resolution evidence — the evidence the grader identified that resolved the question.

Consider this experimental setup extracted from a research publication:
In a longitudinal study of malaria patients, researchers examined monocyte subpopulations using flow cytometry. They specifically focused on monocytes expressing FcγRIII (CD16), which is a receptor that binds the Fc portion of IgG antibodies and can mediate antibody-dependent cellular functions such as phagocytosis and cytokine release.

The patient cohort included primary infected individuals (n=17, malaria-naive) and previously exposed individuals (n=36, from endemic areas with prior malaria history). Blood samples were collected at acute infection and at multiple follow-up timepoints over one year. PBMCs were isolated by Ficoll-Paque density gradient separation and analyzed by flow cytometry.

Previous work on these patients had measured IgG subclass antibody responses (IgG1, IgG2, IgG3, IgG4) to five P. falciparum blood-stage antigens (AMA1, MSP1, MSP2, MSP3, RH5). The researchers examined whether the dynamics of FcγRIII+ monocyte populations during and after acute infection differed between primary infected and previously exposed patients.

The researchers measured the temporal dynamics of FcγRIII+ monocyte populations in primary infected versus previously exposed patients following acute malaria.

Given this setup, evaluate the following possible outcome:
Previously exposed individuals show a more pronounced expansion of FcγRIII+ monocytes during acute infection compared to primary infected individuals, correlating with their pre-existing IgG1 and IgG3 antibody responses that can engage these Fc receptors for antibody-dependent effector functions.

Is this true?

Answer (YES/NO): YES